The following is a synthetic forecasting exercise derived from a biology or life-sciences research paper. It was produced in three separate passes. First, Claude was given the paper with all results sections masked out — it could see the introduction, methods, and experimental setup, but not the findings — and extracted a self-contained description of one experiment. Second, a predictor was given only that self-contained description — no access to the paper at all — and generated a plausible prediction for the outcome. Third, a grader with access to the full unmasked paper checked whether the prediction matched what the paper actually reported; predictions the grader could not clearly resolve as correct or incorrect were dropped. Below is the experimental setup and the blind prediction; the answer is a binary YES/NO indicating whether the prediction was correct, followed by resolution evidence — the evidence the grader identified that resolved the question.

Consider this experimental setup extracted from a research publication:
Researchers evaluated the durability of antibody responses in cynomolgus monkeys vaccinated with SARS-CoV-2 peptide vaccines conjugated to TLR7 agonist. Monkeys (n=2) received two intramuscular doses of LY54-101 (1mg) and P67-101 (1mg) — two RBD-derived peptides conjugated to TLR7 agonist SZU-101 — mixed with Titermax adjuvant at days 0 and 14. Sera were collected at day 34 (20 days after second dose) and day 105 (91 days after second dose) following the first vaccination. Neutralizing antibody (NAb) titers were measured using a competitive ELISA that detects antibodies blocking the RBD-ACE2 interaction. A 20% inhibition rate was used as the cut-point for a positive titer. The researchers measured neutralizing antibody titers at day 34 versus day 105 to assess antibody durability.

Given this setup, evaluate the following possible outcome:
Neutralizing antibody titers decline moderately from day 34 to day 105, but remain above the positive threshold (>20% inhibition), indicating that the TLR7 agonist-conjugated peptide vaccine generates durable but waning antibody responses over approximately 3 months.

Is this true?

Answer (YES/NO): NO